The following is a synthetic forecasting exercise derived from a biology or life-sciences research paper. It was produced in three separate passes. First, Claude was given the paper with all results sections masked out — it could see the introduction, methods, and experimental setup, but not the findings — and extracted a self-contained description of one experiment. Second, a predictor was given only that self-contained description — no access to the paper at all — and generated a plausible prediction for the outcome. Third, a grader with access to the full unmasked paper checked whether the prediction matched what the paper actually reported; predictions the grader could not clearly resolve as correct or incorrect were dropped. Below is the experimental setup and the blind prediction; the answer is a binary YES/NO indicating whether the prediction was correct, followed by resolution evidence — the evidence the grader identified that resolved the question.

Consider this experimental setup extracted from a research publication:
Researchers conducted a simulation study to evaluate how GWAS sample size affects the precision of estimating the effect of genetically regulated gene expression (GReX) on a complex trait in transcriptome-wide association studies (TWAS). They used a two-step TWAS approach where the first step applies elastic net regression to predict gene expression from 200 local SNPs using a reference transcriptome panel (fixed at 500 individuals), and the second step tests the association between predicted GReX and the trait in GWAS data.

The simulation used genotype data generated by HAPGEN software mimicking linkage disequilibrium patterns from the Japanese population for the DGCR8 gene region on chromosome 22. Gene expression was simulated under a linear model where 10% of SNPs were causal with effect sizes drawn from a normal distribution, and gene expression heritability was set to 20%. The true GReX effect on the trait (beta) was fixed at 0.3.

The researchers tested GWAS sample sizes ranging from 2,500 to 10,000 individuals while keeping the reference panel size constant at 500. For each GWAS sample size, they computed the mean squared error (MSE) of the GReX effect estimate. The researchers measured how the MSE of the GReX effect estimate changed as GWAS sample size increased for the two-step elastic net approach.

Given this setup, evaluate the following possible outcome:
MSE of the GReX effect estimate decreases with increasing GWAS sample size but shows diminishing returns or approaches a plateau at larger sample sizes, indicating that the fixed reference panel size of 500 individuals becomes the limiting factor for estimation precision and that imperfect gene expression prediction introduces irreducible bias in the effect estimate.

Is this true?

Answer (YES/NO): NO